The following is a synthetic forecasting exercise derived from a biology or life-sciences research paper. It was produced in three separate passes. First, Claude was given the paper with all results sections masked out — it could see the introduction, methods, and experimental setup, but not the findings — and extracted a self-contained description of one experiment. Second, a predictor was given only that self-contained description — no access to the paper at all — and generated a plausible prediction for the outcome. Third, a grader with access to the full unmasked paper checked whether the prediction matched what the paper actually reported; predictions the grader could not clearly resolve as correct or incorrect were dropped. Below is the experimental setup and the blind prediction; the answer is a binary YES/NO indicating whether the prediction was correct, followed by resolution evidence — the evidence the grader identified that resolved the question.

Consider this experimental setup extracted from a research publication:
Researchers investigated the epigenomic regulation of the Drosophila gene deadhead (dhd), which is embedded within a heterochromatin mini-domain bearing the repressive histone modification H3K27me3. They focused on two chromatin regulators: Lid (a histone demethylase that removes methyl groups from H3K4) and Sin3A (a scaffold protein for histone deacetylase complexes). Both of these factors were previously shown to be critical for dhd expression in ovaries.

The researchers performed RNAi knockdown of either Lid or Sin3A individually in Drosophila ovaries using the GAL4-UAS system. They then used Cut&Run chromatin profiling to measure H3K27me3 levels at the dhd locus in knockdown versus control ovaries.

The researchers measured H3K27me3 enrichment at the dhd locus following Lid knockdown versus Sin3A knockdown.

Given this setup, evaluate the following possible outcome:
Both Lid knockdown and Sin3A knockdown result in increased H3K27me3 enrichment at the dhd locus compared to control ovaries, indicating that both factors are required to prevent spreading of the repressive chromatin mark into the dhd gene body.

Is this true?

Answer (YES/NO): NO